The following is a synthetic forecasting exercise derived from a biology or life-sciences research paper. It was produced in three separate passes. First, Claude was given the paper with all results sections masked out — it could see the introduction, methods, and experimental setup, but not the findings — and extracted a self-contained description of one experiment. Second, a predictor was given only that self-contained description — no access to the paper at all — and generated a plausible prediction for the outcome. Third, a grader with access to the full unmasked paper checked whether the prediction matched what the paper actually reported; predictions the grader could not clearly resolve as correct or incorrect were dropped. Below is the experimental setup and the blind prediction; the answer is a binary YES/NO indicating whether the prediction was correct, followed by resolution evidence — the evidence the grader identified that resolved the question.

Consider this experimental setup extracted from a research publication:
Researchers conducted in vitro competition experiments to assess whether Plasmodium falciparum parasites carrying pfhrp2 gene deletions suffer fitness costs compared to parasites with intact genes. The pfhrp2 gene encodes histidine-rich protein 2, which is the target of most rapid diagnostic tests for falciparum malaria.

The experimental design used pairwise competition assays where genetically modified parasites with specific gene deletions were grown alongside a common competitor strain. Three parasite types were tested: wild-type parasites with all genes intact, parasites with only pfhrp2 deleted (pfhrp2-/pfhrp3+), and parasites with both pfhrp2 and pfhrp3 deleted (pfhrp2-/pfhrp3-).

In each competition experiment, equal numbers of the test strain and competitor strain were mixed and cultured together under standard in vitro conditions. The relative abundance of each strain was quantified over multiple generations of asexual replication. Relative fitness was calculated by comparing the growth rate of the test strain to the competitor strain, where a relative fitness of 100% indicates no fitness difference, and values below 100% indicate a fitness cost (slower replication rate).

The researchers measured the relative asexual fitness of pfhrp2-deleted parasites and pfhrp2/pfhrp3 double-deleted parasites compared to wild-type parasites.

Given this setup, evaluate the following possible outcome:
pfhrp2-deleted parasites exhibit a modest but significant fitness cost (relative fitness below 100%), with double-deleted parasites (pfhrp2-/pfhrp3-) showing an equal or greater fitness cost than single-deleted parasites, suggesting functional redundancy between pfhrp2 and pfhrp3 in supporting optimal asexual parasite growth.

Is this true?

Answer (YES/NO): YES